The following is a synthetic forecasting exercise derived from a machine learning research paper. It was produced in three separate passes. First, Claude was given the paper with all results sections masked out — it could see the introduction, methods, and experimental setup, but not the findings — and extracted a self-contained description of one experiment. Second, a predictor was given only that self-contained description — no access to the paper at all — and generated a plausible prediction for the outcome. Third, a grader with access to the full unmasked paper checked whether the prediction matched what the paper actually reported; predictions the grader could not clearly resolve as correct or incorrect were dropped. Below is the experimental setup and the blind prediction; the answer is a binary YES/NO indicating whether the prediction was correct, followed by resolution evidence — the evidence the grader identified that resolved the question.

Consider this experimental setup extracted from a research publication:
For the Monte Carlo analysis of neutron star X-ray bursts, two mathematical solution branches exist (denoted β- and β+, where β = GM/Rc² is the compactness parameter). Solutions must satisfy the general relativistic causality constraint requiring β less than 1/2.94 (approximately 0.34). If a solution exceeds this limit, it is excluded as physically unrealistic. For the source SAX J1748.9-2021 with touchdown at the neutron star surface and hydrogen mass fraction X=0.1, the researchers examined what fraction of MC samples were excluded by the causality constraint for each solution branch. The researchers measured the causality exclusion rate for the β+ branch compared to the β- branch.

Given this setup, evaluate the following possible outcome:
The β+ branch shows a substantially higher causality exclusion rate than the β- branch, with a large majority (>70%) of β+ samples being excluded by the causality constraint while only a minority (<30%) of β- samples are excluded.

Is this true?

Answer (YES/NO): NO